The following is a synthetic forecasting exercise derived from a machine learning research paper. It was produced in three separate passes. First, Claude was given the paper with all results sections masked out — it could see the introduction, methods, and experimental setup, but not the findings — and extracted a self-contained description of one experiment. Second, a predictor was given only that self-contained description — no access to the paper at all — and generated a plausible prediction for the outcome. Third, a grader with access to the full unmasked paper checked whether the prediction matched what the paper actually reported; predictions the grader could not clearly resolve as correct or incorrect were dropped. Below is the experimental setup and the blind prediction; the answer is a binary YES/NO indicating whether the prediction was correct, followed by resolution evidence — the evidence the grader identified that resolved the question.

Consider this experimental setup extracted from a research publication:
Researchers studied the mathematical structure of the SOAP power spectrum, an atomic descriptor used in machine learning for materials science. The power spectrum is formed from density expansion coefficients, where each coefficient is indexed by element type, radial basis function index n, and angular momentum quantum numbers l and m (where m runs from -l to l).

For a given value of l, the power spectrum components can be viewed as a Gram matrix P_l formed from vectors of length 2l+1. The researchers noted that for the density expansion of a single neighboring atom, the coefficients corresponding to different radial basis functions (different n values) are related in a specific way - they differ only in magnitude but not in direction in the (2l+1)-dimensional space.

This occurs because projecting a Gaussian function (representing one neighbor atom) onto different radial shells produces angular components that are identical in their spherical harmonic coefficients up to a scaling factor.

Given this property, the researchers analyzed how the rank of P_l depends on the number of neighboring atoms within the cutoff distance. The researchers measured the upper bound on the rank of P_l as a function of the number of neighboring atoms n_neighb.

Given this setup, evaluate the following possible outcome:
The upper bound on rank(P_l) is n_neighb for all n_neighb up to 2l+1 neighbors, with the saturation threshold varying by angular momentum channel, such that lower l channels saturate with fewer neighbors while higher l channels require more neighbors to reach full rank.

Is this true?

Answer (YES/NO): YES